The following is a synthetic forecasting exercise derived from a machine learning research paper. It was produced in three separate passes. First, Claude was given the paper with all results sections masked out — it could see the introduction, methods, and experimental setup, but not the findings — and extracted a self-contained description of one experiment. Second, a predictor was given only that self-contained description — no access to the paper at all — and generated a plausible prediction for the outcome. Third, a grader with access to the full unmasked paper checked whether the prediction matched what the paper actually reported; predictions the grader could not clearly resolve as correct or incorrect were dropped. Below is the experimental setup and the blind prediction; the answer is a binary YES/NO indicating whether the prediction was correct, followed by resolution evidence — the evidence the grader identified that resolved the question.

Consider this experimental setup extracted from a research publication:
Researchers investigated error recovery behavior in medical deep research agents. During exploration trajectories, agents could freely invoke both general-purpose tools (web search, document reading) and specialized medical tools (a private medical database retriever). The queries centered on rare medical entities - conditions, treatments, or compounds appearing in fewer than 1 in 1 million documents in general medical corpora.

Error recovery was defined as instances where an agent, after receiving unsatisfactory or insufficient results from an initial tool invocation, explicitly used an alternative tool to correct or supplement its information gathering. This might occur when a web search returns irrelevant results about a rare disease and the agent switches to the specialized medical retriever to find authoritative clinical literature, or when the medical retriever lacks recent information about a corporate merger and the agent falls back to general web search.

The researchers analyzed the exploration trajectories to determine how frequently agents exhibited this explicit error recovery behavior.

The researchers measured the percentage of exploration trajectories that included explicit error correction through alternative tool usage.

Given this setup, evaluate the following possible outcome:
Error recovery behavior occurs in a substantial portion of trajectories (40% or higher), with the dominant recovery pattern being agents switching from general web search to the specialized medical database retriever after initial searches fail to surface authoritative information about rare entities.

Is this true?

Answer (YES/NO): NO